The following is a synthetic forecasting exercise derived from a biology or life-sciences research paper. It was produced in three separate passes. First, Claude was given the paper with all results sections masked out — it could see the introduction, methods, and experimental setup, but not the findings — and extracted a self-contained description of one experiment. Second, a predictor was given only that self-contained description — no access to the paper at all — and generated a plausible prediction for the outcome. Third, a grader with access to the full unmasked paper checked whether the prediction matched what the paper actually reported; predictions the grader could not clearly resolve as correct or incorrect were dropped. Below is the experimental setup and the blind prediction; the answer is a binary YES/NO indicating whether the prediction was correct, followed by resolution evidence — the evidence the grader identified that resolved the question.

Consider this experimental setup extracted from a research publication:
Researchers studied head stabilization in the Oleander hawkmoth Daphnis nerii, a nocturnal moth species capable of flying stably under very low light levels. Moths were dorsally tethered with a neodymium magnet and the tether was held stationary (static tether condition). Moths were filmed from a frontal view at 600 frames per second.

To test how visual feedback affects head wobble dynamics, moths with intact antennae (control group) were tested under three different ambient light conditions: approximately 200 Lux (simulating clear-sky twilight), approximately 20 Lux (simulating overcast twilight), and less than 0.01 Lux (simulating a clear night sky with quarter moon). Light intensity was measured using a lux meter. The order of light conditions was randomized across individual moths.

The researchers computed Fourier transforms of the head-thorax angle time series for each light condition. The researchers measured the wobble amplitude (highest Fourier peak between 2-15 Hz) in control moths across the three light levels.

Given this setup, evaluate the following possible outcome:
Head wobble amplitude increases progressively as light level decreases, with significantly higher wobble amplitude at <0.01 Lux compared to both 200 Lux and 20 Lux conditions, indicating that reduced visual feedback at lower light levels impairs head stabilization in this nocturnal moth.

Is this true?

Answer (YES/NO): NO